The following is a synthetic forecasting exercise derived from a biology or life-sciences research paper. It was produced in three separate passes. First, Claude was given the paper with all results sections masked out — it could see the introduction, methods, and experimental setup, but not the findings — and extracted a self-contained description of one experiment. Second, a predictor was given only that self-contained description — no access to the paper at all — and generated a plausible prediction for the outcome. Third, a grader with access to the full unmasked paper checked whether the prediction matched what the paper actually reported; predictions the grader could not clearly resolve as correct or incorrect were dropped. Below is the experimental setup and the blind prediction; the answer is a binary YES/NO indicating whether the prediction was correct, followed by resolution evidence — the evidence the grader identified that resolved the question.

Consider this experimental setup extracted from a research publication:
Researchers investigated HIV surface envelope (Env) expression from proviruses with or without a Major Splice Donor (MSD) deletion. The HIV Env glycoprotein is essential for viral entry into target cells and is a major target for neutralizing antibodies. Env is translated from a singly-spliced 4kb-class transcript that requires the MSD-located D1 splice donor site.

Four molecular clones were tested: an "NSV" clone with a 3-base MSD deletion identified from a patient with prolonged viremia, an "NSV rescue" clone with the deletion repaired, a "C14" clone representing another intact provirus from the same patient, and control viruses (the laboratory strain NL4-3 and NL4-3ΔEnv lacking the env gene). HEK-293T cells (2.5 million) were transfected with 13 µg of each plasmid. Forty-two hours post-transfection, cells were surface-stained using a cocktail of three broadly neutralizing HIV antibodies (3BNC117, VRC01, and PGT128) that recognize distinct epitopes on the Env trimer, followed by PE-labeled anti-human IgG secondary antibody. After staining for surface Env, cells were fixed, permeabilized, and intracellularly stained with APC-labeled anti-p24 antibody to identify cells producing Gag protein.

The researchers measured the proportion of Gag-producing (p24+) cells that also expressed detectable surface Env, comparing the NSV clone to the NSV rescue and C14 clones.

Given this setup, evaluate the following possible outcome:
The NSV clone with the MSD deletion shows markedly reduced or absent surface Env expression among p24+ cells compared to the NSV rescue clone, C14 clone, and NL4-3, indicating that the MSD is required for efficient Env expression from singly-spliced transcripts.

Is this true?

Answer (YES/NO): YES